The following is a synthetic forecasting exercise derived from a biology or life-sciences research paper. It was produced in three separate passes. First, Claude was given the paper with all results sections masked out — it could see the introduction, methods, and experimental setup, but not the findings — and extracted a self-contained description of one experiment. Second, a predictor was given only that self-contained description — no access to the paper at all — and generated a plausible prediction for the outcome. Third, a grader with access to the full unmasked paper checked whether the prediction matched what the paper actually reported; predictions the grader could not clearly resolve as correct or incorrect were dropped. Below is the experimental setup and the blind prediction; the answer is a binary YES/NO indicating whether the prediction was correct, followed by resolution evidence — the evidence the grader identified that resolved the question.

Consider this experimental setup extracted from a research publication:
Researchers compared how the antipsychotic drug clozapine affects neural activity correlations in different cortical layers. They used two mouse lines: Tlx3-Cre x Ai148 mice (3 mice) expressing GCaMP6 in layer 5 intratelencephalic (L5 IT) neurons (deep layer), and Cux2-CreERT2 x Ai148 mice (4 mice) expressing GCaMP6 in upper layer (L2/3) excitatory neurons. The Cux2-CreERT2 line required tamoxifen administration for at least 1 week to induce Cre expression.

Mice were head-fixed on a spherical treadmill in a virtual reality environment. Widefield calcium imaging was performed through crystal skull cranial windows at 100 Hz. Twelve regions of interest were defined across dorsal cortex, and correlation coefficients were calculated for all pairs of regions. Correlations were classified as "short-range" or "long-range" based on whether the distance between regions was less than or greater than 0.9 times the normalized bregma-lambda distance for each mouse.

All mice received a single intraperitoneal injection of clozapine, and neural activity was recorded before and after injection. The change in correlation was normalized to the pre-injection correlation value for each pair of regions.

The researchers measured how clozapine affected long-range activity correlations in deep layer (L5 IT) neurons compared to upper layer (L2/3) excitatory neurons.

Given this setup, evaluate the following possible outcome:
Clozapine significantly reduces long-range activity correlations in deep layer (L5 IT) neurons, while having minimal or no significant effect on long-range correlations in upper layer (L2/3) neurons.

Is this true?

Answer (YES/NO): NO